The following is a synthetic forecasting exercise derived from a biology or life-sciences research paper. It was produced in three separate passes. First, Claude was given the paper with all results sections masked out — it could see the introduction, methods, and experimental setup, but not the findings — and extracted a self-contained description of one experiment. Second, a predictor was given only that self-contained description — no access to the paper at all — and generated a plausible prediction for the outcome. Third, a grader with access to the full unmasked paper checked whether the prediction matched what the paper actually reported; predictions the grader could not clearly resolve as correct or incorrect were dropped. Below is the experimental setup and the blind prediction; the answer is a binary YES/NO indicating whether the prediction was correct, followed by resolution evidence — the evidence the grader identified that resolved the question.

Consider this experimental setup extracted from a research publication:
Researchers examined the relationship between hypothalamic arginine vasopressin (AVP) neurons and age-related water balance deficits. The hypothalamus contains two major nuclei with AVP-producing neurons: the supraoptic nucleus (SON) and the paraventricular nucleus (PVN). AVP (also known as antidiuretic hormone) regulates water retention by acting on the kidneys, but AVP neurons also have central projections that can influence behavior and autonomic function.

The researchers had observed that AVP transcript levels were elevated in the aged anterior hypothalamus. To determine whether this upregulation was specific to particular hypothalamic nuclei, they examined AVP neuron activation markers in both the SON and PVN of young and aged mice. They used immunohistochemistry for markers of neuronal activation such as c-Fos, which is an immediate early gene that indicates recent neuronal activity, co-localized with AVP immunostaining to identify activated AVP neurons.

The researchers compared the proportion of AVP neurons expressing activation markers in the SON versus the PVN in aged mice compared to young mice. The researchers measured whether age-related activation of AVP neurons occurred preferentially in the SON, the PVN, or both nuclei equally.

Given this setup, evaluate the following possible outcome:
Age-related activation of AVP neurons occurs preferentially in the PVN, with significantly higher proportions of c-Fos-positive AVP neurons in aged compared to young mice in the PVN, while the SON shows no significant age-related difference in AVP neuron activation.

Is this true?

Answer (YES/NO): NO